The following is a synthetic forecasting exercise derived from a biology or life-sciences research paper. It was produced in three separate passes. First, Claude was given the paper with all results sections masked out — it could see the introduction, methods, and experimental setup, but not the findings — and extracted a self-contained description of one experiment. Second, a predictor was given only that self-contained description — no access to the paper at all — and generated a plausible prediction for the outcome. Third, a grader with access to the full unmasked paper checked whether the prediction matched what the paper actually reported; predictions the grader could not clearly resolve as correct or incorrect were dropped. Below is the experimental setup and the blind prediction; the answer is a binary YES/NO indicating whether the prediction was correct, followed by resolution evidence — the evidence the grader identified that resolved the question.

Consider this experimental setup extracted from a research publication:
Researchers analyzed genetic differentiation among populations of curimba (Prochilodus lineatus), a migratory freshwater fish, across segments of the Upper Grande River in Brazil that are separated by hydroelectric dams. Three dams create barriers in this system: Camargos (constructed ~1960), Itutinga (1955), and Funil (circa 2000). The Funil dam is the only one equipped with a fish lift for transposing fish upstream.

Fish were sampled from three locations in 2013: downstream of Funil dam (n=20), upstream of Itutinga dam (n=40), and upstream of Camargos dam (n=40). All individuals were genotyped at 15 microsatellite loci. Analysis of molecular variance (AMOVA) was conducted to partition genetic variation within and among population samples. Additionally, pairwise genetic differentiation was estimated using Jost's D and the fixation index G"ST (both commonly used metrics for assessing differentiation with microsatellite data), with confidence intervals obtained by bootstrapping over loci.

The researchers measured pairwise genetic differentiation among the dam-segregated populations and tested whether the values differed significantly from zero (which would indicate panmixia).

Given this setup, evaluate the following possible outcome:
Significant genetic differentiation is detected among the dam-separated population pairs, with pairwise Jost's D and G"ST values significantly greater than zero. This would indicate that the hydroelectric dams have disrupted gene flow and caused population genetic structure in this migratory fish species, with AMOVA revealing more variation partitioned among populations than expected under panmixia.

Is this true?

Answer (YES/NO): NO